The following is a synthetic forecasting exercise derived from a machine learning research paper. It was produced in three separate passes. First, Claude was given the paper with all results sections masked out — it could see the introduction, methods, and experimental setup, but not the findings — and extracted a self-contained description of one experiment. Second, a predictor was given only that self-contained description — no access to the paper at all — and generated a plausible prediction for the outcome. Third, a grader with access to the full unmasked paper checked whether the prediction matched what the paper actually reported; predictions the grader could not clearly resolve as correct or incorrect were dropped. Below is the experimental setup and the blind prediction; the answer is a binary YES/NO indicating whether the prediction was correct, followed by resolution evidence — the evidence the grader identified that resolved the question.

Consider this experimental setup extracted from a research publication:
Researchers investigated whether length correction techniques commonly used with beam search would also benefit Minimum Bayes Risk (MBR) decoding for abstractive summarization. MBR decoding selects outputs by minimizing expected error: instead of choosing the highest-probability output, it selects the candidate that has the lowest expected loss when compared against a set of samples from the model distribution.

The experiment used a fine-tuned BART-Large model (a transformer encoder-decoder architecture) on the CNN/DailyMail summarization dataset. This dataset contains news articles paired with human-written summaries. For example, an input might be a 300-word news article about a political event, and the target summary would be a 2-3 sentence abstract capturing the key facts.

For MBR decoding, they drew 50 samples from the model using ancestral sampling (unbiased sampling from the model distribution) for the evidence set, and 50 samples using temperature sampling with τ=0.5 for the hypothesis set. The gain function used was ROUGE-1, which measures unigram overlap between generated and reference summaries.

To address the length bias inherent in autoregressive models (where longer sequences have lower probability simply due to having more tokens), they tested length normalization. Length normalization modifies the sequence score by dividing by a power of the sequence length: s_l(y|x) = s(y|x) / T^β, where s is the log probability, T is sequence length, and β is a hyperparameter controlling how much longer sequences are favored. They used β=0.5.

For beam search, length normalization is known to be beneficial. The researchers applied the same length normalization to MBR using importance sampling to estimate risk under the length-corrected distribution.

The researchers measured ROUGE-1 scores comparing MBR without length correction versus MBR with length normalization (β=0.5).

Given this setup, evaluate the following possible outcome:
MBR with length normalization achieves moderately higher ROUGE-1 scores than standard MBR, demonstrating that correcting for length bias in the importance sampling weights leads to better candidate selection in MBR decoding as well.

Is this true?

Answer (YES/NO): NO